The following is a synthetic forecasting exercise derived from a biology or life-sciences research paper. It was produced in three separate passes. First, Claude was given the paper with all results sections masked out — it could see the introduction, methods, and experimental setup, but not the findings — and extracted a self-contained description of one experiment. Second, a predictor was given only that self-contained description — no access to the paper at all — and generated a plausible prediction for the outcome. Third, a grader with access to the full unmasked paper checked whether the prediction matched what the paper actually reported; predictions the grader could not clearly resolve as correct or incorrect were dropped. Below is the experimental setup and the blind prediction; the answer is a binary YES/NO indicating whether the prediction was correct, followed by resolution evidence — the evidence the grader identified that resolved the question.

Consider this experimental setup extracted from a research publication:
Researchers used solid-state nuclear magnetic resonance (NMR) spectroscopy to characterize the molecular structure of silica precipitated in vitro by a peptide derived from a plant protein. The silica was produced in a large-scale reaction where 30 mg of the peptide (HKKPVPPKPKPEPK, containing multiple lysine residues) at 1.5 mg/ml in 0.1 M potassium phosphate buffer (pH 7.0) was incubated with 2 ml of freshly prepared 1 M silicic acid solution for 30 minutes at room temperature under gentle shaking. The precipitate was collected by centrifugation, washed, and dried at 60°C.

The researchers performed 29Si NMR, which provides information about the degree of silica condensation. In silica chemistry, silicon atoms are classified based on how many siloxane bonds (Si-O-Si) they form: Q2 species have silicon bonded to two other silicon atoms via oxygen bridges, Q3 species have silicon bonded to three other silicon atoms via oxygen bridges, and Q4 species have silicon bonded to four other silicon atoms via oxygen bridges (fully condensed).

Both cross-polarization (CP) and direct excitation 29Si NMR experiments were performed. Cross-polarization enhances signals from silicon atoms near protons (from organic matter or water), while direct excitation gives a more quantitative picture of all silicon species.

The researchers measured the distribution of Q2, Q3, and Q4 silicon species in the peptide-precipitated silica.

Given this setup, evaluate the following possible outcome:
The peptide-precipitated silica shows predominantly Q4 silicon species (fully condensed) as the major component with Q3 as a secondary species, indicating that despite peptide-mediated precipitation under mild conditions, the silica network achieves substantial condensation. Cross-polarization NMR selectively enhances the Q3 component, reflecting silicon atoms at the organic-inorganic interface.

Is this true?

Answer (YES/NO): YES